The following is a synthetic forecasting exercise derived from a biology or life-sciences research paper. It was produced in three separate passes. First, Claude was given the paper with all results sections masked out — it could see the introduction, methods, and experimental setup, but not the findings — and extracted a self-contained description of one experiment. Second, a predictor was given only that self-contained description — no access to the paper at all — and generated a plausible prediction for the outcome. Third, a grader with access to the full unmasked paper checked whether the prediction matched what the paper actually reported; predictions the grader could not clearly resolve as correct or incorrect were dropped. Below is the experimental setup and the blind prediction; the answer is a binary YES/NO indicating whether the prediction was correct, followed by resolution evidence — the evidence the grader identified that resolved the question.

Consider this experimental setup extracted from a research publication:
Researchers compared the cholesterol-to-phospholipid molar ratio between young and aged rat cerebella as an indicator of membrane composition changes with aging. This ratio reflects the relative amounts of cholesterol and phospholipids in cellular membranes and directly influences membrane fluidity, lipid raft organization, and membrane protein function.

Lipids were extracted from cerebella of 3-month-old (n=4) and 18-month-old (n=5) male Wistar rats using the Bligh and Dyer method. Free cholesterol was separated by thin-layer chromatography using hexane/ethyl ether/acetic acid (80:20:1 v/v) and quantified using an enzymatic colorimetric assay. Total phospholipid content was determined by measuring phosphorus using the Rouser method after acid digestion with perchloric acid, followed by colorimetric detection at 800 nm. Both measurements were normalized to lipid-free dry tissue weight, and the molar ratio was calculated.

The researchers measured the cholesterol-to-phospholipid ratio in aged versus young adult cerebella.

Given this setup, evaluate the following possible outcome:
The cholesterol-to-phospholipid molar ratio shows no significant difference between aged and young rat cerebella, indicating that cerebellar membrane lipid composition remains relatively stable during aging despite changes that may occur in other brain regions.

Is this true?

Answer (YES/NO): NO